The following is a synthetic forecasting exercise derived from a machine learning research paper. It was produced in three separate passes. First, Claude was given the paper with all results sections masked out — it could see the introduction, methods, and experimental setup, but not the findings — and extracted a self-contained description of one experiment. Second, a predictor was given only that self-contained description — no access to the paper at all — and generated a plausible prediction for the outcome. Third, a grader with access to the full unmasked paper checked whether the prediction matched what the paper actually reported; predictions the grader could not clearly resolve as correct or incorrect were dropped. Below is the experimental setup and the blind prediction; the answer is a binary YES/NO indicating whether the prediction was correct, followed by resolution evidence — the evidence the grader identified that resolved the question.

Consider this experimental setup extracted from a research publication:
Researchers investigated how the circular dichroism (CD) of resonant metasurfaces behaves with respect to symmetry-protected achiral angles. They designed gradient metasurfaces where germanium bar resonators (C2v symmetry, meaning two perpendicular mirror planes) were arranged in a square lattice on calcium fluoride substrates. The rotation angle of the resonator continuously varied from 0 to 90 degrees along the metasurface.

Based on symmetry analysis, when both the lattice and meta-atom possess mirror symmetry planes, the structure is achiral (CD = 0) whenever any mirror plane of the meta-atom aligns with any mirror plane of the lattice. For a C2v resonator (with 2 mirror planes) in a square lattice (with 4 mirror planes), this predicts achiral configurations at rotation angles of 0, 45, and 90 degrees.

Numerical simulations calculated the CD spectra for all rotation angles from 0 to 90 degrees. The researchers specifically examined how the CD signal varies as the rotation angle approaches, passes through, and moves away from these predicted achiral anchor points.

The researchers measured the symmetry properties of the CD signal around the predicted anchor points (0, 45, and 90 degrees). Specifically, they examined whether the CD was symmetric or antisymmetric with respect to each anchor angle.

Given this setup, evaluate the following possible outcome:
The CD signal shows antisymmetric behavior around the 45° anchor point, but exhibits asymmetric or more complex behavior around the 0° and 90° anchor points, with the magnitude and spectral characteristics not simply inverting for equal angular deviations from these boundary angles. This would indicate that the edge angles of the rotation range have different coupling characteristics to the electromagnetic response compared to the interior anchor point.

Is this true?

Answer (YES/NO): NO